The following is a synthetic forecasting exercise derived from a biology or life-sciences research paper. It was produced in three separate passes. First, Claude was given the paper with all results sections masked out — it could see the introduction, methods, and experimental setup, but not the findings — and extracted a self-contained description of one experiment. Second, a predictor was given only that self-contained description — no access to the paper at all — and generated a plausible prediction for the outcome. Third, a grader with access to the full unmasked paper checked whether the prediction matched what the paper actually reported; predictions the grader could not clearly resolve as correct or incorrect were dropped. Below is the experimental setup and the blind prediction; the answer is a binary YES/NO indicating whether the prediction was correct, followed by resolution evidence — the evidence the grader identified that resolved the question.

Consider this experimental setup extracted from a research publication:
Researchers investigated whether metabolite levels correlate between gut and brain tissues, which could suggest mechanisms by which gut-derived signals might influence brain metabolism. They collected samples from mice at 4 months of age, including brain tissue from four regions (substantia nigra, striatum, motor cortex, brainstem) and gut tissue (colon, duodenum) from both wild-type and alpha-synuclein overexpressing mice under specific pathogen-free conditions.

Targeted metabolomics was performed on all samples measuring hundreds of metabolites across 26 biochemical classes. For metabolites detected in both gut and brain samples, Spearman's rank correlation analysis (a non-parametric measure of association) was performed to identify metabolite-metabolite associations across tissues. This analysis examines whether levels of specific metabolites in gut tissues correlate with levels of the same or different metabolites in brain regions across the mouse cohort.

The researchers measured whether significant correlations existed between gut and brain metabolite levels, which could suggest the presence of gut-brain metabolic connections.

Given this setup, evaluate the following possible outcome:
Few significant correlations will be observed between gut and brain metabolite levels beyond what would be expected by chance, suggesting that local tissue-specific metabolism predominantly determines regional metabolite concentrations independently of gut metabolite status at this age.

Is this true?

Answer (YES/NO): NO